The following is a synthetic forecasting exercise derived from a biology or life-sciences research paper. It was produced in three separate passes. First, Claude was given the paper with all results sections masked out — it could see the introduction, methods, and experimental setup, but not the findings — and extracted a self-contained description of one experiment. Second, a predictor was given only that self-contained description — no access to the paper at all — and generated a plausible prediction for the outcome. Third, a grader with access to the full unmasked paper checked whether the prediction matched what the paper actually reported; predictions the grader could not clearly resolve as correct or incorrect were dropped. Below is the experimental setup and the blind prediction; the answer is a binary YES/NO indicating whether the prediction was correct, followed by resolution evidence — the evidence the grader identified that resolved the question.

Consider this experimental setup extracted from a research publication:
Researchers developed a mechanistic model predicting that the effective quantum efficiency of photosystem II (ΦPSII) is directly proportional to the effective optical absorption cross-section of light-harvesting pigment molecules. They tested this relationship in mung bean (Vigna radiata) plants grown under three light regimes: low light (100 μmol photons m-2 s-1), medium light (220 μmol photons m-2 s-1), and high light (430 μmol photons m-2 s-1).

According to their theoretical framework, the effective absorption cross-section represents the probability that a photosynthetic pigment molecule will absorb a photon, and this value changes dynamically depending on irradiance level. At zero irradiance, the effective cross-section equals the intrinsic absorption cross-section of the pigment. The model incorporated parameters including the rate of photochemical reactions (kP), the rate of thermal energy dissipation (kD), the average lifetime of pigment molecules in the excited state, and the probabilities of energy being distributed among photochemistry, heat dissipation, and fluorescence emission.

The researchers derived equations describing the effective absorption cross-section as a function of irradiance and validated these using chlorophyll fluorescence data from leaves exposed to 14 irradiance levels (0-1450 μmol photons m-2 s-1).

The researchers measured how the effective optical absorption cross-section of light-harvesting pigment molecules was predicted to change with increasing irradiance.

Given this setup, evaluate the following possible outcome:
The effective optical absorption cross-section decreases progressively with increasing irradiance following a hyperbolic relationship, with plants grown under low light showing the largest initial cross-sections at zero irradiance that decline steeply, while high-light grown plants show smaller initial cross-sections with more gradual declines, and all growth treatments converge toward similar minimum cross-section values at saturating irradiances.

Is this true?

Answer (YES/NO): NO